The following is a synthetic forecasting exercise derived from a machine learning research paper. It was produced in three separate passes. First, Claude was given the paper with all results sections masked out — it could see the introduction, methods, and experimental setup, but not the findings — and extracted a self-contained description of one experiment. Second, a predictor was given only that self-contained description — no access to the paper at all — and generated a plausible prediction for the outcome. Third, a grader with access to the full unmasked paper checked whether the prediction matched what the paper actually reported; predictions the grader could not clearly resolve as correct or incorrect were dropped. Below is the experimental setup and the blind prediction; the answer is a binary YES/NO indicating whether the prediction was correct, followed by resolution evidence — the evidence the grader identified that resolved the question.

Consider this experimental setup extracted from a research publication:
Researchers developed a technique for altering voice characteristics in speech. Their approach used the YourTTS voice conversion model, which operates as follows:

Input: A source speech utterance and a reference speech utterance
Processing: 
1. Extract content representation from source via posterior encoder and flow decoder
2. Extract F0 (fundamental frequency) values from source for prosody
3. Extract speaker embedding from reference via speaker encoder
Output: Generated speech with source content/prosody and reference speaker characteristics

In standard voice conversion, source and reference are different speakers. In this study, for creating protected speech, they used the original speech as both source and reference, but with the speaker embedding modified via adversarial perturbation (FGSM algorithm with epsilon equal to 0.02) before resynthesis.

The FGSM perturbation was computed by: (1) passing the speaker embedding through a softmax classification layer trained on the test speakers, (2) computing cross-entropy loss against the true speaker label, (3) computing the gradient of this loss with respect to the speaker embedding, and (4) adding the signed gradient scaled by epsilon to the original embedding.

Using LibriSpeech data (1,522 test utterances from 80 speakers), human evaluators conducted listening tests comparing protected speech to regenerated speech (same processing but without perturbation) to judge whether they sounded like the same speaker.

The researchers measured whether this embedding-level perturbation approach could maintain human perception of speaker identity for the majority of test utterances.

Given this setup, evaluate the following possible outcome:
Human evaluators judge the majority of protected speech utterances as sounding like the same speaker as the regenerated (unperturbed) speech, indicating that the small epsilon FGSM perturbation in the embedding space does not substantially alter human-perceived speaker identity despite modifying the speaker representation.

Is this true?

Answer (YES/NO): YES